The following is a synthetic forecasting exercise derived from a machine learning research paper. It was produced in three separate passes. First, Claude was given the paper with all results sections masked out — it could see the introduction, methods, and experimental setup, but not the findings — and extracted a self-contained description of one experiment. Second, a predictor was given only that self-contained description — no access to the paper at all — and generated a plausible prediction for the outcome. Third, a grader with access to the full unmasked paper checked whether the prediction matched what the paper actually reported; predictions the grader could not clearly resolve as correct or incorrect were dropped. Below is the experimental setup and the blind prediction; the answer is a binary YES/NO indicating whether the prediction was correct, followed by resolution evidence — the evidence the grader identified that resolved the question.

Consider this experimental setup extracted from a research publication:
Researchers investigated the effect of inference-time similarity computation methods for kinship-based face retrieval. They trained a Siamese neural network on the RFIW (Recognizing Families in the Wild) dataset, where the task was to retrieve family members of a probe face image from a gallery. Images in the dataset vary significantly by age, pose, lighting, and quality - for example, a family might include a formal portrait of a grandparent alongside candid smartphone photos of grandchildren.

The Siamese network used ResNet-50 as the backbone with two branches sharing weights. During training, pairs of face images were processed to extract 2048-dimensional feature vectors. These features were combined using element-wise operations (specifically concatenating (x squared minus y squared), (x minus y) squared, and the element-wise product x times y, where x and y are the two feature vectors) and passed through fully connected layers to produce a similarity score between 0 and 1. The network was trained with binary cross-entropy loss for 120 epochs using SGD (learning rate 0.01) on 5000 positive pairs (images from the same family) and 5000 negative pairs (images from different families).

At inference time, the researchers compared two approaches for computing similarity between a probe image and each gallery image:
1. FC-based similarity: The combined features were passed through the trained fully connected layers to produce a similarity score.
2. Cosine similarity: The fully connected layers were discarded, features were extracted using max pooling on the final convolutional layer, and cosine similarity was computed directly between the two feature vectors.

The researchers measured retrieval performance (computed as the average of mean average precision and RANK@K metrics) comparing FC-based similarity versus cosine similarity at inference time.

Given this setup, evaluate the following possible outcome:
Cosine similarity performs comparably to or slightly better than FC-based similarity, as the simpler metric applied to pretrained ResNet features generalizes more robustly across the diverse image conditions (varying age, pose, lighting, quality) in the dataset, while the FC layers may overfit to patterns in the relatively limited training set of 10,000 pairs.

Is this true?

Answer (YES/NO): YES